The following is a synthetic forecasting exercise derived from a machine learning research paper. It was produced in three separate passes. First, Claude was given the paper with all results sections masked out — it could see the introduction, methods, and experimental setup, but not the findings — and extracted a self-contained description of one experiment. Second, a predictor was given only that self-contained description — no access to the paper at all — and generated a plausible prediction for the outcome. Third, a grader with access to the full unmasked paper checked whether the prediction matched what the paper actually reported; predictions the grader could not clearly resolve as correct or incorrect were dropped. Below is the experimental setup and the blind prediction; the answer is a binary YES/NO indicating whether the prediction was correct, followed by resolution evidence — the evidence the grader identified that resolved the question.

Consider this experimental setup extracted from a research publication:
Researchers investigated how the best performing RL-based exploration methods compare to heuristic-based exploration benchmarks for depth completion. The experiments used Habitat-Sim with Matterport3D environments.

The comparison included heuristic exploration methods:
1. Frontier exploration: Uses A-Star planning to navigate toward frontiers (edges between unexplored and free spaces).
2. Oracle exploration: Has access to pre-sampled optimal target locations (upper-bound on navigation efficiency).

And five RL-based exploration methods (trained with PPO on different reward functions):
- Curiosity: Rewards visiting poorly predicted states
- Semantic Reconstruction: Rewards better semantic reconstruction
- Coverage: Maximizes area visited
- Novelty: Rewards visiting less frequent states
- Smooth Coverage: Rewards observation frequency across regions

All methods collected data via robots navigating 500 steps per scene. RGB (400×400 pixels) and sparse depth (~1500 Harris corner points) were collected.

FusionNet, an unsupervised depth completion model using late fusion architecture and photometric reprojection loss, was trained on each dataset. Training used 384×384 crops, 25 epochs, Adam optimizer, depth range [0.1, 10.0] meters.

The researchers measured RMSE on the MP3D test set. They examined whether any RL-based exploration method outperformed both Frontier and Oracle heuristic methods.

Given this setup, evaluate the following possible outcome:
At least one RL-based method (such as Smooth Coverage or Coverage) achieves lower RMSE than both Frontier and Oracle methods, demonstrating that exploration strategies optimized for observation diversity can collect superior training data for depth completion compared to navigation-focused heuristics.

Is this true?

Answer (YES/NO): NO